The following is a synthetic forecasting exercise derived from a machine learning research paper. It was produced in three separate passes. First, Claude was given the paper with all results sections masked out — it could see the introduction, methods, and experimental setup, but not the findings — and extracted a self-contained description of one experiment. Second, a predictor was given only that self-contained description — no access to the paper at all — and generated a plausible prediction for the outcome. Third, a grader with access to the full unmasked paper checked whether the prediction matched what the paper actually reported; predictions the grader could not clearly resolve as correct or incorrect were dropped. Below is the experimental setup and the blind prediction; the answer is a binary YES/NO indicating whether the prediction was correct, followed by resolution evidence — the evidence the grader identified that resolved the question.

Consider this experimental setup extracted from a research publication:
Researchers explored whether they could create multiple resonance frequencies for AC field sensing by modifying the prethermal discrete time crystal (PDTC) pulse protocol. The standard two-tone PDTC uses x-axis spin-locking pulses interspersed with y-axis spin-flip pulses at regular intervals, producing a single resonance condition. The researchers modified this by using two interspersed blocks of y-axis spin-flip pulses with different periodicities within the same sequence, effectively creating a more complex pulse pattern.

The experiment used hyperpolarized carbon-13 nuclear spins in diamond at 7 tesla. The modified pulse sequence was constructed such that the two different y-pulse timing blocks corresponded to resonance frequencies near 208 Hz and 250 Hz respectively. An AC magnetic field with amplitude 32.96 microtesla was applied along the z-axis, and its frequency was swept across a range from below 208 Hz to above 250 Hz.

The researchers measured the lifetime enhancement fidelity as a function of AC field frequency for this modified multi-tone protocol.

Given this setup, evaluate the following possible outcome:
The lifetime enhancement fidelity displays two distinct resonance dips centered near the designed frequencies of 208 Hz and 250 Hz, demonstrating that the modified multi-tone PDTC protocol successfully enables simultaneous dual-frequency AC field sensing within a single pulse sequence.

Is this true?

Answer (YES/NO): NO